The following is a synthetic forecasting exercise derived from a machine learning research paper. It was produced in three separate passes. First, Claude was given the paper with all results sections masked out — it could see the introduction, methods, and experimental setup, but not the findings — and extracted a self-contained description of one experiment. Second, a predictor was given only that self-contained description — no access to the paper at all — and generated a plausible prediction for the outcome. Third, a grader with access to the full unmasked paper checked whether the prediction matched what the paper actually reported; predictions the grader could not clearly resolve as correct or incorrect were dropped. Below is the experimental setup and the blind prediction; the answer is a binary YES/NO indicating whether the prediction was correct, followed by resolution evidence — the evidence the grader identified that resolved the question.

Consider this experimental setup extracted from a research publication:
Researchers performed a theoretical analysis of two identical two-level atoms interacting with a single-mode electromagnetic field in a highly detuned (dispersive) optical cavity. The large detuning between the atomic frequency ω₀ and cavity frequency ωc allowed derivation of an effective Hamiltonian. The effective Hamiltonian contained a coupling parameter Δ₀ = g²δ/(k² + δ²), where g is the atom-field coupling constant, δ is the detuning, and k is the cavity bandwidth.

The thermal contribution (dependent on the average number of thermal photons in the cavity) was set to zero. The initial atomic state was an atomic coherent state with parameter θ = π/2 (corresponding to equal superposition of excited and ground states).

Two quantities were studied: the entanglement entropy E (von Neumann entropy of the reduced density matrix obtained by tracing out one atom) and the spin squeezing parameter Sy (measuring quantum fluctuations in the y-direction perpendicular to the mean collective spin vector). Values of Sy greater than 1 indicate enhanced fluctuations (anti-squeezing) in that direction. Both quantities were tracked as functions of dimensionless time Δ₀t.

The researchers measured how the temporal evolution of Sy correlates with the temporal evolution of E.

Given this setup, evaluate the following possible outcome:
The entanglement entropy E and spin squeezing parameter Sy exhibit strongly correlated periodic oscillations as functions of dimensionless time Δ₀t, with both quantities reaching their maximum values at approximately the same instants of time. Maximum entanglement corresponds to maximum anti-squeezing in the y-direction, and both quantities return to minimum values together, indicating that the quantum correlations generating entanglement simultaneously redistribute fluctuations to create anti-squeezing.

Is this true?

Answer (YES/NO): YES